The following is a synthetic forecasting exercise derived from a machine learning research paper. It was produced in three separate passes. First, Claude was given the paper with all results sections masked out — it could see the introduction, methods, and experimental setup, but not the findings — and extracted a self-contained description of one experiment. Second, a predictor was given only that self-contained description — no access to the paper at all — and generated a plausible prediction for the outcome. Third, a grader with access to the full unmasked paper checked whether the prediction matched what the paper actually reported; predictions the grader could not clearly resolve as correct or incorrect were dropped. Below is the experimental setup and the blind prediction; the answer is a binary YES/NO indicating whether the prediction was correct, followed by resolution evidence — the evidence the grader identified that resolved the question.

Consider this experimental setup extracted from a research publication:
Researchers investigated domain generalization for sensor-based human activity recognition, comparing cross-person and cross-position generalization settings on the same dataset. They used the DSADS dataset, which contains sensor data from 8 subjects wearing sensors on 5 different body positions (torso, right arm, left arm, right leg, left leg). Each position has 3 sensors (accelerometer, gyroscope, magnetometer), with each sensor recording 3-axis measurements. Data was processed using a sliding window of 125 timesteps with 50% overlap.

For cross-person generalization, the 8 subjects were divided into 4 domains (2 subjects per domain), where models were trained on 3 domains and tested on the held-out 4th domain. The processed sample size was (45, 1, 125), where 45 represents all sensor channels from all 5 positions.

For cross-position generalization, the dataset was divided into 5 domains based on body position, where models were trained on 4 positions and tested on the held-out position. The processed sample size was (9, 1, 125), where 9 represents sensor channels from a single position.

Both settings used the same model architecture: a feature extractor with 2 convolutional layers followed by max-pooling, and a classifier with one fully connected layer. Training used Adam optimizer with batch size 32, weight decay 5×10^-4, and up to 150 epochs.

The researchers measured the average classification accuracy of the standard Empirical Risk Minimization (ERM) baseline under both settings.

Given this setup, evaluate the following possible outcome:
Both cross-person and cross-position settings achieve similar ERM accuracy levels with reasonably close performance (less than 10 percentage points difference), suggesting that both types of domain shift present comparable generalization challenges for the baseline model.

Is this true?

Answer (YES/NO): NO